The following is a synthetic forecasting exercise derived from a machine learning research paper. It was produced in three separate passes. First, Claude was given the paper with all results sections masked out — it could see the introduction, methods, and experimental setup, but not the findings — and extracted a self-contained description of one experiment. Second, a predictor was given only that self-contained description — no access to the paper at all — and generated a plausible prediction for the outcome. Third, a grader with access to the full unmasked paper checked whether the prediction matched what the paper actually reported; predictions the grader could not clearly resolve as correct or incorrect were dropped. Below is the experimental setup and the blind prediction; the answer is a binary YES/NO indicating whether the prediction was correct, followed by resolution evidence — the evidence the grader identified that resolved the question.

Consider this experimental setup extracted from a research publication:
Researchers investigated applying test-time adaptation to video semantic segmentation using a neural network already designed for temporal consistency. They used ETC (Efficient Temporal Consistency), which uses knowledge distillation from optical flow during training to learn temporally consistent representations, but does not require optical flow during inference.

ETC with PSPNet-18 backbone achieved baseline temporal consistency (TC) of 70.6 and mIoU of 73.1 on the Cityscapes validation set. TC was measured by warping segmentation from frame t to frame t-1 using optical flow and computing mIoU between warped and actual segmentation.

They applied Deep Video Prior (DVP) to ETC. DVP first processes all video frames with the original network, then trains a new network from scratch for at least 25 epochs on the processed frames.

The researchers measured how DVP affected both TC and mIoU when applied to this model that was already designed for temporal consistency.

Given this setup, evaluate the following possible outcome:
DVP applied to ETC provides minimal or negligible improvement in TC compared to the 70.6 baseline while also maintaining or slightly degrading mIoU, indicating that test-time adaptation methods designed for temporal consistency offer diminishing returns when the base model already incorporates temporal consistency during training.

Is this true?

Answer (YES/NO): NO